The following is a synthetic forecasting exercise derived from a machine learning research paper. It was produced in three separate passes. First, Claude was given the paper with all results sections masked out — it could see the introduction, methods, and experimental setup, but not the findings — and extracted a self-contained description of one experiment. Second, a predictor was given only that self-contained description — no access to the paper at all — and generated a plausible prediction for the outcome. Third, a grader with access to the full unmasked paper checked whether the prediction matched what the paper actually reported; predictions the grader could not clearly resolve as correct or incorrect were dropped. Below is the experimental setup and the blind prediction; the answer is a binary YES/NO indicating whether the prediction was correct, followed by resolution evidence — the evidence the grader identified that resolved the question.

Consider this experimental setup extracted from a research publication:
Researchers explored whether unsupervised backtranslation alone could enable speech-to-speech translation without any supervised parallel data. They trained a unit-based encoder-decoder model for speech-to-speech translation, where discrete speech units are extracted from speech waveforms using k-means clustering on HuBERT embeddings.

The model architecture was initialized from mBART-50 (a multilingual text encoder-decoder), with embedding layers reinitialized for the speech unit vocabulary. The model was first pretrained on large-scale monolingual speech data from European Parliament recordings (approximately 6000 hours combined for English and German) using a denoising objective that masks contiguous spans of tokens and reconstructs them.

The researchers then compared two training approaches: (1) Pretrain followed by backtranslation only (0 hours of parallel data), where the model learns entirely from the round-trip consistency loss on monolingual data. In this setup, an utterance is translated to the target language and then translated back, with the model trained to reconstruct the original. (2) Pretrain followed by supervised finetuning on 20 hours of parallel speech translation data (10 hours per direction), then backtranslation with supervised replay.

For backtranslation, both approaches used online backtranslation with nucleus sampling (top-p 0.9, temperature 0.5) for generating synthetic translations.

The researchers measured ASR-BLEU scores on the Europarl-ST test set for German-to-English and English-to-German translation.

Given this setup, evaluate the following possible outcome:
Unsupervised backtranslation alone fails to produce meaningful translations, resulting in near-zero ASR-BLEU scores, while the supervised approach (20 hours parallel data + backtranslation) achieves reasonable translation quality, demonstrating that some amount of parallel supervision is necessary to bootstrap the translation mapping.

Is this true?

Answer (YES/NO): YES